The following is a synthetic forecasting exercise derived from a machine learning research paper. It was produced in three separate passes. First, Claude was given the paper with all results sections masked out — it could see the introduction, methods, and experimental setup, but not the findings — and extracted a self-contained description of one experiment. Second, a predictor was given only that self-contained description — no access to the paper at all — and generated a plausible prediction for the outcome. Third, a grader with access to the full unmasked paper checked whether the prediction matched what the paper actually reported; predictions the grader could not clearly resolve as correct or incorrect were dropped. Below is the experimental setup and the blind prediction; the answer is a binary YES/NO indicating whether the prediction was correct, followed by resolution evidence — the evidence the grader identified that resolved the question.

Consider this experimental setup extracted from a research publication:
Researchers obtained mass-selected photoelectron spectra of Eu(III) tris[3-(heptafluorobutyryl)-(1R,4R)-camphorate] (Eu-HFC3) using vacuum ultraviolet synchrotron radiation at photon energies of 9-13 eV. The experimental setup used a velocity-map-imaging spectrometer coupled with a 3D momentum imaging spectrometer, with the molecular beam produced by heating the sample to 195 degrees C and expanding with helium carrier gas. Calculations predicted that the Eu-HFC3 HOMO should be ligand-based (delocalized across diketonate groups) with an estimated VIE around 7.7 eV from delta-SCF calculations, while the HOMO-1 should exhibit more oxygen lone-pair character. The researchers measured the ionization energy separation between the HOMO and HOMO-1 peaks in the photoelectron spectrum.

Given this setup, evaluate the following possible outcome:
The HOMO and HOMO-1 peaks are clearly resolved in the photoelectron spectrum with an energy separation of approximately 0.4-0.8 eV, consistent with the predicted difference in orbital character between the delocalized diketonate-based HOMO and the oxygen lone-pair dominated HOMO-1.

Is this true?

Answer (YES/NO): NO